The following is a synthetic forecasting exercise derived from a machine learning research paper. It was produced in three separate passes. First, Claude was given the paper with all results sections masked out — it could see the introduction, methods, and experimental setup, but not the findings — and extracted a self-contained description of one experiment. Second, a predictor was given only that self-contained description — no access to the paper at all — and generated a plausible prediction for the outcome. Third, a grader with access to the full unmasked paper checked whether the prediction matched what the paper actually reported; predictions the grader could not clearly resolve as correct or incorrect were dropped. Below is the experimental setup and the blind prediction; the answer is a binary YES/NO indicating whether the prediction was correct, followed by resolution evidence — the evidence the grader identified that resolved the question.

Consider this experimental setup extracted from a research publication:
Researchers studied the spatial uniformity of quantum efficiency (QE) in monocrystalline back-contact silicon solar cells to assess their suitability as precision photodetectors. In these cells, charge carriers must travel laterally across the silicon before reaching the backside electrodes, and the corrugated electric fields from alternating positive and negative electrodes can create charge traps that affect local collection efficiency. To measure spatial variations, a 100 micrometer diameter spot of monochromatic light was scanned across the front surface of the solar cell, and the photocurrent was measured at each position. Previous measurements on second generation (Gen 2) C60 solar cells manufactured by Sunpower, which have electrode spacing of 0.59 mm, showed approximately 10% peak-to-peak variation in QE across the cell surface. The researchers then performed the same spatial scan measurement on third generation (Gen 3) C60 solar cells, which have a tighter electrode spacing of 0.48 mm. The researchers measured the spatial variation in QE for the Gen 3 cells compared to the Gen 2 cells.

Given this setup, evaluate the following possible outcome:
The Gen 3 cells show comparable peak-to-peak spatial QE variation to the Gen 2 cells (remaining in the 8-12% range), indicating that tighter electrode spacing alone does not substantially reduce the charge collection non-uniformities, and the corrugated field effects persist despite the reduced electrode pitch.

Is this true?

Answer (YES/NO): NO